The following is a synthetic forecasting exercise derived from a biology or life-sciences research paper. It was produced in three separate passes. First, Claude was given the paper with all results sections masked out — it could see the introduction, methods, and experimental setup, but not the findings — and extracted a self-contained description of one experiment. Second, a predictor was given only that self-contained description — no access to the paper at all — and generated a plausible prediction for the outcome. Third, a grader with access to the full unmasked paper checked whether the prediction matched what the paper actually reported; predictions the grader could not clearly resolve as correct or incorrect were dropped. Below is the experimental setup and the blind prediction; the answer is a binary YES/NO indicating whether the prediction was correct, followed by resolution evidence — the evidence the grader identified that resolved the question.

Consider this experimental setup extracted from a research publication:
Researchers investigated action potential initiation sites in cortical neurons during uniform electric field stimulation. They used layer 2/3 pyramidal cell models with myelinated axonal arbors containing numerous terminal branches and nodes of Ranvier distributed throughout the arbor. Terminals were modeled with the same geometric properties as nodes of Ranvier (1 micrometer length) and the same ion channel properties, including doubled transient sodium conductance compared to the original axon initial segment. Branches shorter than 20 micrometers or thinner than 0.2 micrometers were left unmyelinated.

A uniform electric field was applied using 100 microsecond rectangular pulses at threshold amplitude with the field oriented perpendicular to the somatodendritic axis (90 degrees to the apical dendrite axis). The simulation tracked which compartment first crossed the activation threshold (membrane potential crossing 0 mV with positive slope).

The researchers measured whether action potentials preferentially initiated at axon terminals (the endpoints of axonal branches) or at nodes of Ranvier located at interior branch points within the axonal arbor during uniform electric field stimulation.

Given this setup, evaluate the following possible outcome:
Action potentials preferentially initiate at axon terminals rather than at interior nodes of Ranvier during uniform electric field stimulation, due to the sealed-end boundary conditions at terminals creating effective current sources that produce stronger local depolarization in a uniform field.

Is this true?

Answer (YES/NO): YES